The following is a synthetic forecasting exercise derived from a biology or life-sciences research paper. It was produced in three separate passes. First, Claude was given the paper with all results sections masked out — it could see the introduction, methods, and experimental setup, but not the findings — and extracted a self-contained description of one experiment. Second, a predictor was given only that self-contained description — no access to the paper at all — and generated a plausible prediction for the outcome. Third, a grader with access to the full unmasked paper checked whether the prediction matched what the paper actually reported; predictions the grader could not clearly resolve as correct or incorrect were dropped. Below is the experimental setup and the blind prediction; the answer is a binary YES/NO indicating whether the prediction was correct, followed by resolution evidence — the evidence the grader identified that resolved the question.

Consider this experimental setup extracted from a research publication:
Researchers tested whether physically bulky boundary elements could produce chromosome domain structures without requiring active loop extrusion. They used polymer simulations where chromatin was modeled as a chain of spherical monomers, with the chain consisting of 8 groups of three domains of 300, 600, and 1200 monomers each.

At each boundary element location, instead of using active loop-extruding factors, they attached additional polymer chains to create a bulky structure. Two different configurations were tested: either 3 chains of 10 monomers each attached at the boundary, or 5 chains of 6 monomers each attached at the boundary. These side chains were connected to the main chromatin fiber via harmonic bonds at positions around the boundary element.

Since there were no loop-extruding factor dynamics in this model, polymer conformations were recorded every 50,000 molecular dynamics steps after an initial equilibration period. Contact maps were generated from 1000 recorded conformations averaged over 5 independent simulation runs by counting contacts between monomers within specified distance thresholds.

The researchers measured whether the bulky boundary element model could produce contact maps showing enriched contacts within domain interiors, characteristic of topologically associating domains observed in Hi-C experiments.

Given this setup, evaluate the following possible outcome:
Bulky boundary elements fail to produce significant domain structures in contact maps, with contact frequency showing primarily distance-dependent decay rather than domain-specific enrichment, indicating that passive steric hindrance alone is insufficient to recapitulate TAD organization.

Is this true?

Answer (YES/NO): YES